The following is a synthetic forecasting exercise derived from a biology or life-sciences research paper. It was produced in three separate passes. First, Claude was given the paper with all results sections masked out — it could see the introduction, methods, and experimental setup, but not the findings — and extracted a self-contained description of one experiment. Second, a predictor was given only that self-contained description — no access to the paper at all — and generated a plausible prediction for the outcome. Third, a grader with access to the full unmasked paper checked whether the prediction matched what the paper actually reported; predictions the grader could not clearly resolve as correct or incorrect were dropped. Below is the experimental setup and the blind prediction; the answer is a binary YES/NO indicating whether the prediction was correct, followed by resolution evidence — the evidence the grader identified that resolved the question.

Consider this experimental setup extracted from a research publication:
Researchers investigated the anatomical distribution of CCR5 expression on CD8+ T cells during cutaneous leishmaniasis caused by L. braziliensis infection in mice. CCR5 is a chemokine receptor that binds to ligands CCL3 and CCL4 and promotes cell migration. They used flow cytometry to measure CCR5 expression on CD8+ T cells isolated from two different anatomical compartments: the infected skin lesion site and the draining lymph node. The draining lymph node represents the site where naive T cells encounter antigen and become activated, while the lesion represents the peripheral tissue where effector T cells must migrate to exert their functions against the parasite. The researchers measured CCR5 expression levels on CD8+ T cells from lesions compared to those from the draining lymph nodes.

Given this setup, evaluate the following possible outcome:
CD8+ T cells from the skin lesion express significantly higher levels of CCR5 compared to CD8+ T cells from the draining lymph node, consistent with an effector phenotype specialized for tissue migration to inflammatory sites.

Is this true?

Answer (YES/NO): YES